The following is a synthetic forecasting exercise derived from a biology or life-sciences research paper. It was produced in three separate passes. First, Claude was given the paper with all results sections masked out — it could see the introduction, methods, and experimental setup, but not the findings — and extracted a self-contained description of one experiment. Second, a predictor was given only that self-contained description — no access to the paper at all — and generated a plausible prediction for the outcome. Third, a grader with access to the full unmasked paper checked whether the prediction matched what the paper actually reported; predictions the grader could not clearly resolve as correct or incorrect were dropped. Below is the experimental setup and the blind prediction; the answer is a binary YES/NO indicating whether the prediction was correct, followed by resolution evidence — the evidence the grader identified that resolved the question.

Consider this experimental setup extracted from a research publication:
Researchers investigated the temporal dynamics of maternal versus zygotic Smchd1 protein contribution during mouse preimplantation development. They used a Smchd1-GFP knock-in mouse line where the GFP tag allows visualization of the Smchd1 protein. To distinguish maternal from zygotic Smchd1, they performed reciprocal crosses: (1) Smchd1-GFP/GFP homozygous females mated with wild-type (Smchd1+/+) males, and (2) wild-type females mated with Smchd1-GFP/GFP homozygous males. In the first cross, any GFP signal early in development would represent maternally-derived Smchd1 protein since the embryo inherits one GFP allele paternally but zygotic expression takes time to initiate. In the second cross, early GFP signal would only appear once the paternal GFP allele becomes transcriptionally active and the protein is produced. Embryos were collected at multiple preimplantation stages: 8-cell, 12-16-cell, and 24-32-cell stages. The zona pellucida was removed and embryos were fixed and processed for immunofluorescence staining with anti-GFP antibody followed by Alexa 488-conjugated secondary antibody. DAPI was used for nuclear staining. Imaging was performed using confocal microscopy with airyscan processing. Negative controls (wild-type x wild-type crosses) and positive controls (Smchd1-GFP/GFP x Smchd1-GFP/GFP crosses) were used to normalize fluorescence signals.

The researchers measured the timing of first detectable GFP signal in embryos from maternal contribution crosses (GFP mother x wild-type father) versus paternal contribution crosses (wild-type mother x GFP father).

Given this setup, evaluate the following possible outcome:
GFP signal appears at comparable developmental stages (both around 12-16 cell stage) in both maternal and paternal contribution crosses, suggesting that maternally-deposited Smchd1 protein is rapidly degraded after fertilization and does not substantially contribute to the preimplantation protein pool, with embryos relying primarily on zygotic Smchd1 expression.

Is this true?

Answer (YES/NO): NO